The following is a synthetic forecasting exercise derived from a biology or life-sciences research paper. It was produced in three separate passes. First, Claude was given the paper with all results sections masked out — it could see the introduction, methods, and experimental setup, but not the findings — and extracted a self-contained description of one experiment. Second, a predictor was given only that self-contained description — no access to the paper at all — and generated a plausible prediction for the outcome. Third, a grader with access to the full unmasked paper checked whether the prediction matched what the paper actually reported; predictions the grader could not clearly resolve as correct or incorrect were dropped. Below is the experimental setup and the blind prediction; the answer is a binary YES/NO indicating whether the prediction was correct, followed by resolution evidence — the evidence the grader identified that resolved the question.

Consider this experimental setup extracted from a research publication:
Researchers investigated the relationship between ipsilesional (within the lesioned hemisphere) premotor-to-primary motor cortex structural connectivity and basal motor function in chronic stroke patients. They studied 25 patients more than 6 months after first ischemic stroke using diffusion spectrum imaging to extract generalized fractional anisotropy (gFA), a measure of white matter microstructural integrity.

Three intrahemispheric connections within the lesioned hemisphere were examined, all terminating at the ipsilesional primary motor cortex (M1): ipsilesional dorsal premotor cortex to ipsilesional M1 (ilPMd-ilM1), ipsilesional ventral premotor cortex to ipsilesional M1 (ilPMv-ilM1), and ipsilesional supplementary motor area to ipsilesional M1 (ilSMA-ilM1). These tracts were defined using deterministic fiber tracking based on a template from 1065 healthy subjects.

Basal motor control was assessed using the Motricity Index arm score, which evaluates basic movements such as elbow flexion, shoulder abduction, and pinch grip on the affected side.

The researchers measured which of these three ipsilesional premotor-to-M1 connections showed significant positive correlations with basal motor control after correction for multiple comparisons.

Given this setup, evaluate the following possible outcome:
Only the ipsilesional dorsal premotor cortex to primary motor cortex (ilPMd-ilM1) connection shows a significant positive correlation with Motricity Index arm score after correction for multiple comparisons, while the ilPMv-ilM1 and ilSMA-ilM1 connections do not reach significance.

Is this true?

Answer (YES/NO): NO